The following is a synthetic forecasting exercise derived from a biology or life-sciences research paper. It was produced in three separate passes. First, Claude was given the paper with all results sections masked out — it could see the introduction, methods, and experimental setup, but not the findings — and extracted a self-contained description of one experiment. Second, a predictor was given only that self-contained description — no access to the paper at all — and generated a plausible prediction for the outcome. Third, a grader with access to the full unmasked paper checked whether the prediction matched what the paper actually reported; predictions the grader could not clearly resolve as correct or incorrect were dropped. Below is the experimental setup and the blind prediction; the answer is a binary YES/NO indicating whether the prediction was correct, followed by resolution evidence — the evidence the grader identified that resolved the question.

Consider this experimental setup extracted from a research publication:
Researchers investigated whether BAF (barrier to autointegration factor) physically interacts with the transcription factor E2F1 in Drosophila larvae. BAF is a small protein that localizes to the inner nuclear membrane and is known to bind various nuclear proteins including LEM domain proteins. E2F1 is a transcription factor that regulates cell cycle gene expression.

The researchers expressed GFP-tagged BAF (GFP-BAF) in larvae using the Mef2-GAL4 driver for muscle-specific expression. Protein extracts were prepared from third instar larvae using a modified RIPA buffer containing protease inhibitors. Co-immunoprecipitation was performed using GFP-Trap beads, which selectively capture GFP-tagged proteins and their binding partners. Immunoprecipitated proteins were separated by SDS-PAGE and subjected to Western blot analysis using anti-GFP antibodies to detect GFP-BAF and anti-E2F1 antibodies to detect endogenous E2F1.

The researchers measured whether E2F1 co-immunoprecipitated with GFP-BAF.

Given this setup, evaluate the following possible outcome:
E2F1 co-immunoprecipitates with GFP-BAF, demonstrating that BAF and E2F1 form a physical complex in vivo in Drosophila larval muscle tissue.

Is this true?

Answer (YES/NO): YES